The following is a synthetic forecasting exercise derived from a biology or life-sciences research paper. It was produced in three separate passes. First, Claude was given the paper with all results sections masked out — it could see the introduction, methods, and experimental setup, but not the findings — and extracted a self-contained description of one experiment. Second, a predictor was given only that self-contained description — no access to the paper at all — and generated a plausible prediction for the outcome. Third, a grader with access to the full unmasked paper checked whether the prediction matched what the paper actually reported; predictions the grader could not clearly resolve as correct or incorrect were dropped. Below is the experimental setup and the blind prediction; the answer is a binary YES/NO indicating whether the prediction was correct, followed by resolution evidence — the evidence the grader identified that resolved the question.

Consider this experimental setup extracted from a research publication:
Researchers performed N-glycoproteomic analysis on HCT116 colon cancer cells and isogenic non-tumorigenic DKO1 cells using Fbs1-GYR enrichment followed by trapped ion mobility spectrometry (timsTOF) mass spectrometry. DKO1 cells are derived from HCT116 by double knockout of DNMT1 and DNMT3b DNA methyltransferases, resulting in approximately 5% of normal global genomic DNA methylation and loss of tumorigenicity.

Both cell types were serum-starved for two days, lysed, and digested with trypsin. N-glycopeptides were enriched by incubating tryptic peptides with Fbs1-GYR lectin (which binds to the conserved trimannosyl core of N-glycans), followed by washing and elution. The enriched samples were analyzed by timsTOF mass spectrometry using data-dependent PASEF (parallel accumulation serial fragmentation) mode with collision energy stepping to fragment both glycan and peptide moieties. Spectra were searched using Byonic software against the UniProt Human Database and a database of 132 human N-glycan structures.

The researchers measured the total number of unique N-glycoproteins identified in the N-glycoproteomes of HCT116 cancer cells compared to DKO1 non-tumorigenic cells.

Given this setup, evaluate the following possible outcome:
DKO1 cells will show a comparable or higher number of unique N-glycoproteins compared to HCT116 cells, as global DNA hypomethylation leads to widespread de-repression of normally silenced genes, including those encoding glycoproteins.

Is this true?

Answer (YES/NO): YES